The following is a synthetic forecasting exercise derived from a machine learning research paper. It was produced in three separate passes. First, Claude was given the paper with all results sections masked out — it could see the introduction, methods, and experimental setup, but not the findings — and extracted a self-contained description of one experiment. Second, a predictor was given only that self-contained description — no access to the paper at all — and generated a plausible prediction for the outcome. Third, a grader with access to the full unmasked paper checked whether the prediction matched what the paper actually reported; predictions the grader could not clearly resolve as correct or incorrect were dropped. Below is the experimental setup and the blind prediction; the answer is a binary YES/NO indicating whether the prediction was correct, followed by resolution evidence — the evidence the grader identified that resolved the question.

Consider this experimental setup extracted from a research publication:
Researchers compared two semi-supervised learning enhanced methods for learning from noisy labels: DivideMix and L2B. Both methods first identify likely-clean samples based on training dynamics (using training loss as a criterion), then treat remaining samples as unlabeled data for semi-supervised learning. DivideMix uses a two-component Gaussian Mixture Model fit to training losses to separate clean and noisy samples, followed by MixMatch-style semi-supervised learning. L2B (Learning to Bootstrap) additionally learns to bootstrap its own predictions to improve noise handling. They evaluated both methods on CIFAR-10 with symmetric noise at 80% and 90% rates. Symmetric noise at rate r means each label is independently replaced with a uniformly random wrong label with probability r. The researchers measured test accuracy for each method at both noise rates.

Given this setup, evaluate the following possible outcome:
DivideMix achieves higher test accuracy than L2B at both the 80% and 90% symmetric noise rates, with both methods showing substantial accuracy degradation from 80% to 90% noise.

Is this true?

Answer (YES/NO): NO